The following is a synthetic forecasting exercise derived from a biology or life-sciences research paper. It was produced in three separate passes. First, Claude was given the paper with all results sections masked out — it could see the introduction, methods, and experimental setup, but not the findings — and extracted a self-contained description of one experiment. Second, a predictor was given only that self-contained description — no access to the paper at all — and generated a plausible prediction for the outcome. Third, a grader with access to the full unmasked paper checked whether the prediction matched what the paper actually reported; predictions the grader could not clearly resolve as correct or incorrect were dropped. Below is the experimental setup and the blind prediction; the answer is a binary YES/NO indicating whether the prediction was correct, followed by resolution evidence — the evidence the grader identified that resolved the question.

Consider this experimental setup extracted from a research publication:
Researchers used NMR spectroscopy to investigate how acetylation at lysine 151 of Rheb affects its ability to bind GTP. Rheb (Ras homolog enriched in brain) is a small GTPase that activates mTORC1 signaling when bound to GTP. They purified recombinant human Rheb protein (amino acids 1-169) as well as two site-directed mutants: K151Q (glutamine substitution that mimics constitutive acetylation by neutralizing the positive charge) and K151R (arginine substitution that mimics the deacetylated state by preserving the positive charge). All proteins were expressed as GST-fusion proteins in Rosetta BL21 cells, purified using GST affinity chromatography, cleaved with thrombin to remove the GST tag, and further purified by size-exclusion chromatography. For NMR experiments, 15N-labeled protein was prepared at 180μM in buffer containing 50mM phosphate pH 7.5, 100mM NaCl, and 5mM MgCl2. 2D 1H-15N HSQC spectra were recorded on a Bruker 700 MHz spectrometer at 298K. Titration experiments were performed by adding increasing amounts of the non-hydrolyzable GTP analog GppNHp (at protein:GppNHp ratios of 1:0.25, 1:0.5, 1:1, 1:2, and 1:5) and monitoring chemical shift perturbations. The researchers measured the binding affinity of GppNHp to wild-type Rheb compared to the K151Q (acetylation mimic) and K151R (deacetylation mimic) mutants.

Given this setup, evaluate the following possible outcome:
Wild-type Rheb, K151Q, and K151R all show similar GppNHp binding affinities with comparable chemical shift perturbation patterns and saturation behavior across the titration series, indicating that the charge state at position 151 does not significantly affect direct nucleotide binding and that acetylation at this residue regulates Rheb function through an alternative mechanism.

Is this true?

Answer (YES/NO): YES